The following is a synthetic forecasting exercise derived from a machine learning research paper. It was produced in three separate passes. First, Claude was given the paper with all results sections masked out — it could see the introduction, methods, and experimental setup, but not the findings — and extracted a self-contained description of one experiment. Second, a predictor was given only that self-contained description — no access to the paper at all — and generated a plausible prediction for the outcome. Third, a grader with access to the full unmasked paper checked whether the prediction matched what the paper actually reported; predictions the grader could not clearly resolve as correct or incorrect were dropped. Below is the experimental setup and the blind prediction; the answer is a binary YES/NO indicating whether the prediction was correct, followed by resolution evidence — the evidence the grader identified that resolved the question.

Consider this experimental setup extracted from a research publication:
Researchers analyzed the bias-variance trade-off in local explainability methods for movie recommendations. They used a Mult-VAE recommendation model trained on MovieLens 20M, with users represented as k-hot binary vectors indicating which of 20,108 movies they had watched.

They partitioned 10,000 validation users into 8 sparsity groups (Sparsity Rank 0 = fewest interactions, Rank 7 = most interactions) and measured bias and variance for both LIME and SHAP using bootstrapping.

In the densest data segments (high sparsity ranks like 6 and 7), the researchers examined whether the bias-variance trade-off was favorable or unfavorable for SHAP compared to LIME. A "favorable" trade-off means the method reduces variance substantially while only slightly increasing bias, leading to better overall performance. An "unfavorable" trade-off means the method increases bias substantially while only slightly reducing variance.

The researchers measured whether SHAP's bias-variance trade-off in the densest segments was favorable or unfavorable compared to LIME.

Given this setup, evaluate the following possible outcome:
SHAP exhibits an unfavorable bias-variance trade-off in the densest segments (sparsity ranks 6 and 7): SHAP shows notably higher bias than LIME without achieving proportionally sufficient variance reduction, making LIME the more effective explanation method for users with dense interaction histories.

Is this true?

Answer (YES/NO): YES